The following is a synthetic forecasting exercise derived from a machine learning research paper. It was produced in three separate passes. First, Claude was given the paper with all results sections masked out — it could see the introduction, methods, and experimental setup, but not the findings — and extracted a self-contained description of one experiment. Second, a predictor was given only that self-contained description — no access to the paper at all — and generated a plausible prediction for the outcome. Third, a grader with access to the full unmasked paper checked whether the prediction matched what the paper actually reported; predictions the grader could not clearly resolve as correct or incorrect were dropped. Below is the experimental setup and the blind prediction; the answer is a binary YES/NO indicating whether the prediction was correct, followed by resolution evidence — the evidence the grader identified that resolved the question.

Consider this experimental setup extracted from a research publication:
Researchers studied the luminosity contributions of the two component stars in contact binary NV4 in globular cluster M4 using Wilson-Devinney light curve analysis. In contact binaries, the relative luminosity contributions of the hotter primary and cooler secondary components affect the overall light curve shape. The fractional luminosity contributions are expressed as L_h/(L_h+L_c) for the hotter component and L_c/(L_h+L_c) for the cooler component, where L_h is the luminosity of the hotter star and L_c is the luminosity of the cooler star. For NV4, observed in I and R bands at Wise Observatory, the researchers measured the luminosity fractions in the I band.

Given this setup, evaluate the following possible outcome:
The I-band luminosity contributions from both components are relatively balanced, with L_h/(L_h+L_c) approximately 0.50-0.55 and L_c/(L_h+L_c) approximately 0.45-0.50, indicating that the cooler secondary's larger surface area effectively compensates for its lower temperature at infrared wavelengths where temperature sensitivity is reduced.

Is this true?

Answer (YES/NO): NO